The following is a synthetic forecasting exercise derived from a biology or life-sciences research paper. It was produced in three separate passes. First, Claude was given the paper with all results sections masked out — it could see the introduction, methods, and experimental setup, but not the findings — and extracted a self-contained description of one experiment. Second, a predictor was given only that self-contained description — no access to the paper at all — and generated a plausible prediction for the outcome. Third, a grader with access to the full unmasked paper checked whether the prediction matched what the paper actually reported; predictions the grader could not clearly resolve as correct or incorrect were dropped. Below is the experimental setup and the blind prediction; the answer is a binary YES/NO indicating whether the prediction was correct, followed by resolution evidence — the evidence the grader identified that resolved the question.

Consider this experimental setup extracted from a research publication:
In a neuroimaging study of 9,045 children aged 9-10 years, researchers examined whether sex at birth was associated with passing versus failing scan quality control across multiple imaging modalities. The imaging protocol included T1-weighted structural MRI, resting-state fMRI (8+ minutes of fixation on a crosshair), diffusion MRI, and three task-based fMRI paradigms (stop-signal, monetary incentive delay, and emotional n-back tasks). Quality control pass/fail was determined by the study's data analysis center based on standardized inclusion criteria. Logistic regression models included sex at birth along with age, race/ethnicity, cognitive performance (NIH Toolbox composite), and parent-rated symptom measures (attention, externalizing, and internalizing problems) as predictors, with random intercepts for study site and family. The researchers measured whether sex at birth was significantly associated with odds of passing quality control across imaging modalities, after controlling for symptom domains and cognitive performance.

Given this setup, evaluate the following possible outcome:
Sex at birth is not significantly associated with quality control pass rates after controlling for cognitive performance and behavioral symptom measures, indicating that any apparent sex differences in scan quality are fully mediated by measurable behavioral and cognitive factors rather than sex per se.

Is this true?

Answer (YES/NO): NO